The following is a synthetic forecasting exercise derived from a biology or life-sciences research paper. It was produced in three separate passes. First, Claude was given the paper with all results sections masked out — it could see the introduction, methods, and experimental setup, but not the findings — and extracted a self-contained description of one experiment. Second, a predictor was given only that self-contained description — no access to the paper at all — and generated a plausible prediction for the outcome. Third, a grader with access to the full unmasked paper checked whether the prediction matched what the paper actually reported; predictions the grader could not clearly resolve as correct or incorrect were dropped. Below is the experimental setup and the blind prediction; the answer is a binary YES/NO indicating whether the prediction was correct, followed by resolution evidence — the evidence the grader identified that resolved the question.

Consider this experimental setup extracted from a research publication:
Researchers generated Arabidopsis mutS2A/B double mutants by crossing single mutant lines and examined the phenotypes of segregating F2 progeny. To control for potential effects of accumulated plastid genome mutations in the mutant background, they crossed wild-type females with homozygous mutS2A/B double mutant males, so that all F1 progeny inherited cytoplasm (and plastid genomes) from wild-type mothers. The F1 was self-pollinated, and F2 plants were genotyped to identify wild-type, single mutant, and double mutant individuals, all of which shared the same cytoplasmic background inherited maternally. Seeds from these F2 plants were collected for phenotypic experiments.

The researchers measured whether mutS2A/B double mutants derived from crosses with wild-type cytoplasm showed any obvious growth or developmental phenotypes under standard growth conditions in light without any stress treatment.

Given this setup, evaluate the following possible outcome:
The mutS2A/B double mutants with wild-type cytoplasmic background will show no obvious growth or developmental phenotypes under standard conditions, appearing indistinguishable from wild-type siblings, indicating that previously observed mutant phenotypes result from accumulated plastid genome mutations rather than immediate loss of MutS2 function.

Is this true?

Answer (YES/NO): NO